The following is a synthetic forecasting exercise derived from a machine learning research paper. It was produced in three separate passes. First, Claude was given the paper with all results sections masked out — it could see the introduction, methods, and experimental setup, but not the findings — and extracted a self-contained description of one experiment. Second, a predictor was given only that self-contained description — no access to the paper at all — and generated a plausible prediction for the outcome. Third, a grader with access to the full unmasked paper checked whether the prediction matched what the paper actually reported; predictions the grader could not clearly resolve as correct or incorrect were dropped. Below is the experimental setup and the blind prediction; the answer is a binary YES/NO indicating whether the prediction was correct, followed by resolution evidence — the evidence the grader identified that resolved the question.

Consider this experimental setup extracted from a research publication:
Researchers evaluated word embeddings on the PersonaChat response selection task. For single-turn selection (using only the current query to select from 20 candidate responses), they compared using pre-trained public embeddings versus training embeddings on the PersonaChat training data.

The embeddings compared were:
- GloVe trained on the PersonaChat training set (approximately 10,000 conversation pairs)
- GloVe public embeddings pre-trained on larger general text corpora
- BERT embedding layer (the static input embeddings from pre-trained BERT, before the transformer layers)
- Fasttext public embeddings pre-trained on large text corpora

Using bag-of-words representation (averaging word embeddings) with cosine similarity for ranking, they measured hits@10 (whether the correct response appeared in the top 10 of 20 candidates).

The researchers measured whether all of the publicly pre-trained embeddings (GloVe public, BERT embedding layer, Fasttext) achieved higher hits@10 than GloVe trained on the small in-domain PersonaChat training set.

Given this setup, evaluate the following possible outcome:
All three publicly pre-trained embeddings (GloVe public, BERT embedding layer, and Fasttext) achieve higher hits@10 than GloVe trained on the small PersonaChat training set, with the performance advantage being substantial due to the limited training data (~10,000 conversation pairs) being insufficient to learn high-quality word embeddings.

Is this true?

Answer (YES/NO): NO